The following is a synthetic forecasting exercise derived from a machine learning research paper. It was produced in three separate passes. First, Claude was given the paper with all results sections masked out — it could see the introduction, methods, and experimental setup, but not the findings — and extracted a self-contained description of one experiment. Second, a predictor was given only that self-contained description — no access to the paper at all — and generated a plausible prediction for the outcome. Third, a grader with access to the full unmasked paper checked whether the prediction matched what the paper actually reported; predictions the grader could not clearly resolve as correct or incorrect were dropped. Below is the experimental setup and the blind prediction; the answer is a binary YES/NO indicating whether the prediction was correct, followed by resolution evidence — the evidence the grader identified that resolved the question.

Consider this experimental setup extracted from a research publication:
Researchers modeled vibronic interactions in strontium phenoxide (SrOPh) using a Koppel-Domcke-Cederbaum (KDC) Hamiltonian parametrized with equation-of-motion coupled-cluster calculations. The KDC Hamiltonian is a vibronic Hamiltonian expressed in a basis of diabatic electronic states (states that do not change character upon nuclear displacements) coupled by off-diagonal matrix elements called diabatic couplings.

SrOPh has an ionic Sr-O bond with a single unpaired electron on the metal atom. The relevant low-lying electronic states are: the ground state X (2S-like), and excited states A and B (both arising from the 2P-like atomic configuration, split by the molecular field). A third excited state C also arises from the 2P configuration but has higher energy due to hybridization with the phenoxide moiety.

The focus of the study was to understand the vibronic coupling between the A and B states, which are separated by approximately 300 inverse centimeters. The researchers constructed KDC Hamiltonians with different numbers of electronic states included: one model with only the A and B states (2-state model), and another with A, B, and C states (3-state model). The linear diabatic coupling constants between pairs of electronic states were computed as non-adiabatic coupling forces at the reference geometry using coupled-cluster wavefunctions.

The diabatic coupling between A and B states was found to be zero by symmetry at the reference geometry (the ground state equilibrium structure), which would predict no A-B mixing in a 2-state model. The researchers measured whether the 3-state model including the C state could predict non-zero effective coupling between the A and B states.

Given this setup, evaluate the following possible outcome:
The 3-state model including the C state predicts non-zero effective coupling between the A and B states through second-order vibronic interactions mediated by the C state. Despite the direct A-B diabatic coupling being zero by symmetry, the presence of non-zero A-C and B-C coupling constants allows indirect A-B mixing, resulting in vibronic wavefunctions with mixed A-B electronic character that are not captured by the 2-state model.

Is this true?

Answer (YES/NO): YES